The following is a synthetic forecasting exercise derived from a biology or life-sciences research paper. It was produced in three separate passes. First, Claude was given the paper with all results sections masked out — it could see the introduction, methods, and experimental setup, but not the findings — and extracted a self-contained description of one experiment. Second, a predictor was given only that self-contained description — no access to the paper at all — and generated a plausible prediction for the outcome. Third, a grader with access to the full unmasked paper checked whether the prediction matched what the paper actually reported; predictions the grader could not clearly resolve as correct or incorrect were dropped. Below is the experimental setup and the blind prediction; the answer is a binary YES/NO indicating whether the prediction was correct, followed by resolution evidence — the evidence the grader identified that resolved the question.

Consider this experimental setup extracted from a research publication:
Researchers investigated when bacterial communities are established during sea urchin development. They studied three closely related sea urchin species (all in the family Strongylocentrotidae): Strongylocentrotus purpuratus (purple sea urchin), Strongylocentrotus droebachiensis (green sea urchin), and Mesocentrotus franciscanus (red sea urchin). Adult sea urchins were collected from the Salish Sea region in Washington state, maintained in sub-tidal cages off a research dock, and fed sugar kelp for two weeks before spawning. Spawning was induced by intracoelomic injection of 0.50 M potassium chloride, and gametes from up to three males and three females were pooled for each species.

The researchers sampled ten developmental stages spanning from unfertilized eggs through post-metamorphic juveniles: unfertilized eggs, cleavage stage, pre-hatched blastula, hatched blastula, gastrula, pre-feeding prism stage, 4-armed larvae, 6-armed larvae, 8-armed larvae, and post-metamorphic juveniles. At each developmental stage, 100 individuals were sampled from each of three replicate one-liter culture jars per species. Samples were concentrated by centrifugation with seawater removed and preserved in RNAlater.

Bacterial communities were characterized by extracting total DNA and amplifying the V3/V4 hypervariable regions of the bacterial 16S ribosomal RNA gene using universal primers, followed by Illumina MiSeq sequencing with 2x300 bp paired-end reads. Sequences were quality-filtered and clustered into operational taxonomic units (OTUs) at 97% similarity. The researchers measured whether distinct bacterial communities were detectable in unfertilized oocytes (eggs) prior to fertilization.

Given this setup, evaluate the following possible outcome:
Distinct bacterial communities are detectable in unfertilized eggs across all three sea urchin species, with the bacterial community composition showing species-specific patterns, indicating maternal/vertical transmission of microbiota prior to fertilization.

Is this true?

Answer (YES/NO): YES